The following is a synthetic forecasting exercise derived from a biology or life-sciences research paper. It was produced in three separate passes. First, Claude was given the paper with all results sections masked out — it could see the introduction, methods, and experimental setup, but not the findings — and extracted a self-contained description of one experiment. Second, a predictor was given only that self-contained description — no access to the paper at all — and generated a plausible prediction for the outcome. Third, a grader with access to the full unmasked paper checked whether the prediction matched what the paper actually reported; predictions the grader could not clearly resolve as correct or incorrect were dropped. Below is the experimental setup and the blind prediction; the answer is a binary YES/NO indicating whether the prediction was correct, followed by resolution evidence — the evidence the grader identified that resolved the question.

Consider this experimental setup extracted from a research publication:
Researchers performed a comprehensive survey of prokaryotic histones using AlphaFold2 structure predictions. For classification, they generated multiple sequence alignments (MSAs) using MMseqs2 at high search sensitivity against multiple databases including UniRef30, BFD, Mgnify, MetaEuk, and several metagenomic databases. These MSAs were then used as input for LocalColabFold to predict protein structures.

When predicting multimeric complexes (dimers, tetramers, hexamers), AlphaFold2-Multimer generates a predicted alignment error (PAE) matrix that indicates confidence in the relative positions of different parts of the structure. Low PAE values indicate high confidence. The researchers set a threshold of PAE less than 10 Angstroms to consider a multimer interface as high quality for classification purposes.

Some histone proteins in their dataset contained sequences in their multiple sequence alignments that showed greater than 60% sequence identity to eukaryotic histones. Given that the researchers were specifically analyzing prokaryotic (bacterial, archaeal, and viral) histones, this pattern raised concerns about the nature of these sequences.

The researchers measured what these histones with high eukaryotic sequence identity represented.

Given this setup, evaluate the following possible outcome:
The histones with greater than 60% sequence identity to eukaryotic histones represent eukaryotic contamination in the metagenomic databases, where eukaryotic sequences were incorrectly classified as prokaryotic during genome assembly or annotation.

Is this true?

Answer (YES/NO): YES